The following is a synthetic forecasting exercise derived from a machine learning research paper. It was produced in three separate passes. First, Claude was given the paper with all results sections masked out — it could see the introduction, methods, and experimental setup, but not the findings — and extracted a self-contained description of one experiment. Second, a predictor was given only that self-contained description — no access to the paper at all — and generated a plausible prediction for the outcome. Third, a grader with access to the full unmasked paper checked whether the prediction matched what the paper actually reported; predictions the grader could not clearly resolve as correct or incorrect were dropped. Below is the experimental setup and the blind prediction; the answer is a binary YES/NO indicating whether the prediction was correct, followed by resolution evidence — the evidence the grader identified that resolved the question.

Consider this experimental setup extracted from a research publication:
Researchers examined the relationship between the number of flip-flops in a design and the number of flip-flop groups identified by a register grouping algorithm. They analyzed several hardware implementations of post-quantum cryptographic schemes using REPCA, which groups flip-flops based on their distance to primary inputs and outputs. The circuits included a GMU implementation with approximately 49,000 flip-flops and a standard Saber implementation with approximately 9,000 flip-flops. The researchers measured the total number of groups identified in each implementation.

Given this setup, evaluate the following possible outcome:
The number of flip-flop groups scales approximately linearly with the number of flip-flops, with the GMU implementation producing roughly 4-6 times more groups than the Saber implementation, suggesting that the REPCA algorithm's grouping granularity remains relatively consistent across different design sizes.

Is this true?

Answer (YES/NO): NO